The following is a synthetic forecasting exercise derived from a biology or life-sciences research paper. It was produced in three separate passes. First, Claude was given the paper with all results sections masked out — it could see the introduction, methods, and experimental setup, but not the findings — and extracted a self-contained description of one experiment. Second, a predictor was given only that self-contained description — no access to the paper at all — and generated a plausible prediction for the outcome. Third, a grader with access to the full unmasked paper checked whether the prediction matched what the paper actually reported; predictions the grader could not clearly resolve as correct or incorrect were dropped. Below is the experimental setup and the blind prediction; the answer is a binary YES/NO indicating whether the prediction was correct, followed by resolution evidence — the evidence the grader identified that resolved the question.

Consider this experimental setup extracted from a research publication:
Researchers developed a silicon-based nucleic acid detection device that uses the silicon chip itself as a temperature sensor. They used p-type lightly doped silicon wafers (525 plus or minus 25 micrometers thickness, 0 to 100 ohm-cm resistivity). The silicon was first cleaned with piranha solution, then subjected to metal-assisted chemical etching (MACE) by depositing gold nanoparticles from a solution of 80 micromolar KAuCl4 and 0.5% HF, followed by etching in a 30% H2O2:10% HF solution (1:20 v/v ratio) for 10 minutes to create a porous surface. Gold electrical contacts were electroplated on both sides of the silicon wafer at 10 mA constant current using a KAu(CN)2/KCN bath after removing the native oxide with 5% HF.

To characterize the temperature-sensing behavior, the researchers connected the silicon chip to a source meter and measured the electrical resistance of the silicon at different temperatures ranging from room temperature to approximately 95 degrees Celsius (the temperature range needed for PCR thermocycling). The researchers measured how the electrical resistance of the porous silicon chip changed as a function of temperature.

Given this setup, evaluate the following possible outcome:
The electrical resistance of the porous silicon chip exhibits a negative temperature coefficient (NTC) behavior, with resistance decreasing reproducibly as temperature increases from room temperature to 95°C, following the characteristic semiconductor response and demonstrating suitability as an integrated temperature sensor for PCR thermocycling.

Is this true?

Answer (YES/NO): YES